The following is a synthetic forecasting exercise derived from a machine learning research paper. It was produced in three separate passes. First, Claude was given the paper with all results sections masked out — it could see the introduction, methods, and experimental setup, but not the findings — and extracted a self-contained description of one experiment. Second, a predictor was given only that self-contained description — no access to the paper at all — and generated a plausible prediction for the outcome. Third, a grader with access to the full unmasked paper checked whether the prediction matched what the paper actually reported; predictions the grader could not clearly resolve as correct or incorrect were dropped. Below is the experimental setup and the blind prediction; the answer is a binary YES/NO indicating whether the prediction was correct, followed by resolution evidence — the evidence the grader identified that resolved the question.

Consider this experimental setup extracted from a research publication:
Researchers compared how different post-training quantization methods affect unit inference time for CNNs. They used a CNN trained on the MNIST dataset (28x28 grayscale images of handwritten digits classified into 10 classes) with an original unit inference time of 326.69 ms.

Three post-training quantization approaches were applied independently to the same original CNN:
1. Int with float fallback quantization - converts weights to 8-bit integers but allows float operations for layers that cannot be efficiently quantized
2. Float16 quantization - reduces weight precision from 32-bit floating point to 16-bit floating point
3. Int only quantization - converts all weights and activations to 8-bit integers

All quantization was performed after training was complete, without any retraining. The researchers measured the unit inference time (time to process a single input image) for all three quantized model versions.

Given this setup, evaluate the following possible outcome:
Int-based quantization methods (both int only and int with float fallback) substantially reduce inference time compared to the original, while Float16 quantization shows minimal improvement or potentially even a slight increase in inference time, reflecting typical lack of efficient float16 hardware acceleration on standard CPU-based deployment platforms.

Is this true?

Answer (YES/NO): NO